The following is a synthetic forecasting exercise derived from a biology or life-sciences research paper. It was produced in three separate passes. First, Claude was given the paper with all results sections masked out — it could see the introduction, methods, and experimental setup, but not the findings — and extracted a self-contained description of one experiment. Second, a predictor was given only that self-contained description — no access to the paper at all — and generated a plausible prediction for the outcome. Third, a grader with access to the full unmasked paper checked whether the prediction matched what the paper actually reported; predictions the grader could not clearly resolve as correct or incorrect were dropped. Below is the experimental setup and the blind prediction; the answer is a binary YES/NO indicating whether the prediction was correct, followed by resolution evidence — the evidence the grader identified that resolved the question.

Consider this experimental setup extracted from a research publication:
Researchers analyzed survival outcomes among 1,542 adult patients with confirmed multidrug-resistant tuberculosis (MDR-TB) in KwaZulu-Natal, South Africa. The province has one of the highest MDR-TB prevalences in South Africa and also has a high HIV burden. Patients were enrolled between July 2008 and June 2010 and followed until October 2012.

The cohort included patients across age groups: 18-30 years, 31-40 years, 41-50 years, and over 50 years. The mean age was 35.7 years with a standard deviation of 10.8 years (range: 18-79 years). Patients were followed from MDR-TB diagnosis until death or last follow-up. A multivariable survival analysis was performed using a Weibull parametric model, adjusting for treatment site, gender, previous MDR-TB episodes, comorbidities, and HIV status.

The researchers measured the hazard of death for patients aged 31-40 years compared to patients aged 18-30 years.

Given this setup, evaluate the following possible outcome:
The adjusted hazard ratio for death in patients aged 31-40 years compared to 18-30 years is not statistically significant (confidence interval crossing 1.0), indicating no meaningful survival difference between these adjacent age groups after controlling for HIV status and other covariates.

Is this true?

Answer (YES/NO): NO